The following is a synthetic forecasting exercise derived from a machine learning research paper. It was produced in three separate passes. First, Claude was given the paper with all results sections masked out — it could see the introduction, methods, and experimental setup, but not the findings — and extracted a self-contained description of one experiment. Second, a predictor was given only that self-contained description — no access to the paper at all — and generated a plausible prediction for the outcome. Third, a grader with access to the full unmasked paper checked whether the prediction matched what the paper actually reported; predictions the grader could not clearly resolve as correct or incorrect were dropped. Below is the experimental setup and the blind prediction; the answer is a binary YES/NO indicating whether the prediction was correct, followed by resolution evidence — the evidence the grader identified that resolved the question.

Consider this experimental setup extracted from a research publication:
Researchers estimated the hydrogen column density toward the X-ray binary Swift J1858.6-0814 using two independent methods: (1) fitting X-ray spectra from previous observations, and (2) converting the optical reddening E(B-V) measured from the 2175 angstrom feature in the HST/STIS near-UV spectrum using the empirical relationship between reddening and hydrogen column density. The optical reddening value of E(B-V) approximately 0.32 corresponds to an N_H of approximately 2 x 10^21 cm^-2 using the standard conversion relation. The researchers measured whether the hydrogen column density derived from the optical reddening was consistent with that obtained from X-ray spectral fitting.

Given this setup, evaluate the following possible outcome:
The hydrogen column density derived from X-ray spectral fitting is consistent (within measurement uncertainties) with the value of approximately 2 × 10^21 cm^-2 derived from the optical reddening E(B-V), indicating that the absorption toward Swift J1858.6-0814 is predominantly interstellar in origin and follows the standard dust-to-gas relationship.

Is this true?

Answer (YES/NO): YES